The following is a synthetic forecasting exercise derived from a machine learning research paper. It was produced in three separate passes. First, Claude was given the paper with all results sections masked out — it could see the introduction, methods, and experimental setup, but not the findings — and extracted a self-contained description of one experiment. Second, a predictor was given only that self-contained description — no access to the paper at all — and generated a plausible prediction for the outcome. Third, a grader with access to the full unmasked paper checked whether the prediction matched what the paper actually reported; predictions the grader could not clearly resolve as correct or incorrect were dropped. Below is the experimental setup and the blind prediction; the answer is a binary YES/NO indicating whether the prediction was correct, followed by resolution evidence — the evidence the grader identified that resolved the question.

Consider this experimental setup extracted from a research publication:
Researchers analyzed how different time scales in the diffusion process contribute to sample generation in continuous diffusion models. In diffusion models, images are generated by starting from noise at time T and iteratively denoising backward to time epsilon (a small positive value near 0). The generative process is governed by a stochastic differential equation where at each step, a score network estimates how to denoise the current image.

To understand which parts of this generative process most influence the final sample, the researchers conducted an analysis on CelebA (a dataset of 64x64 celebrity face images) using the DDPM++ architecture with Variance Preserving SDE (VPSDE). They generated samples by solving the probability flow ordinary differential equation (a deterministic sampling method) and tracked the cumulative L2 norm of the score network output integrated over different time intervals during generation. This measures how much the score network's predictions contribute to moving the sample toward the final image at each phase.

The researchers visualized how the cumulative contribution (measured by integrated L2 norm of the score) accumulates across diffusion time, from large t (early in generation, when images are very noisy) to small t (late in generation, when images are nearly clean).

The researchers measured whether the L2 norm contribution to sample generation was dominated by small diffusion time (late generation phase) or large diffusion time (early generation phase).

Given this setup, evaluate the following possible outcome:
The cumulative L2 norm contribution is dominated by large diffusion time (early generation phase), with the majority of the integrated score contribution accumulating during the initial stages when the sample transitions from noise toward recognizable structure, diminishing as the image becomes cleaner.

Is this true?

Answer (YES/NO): YES